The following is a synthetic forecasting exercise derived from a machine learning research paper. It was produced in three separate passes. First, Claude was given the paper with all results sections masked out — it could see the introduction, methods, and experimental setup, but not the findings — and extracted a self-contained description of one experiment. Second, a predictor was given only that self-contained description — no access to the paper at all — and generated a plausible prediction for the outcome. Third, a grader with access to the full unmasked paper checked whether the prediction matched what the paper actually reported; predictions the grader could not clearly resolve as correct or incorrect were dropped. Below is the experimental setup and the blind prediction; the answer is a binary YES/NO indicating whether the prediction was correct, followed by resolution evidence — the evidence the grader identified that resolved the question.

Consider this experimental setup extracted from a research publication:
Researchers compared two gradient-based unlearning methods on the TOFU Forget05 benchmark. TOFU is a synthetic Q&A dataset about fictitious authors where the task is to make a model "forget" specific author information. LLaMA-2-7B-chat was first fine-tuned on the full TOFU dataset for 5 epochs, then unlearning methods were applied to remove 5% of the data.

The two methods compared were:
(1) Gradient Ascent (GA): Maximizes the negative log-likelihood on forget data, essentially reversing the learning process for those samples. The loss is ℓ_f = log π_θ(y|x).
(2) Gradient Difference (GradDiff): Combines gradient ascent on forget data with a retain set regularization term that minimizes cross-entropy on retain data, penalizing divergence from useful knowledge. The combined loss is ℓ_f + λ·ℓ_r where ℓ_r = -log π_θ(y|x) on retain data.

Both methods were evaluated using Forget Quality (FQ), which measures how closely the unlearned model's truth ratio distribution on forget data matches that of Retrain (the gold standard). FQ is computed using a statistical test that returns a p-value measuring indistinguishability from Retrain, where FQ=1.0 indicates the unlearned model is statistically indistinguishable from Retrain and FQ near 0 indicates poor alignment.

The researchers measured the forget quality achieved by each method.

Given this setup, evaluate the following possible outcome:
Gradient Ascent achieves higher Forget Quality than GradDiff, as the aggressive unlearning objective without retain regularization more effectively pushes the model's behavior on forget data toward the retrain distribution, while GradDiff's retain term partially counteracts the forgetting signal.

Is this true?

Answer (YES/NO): NO